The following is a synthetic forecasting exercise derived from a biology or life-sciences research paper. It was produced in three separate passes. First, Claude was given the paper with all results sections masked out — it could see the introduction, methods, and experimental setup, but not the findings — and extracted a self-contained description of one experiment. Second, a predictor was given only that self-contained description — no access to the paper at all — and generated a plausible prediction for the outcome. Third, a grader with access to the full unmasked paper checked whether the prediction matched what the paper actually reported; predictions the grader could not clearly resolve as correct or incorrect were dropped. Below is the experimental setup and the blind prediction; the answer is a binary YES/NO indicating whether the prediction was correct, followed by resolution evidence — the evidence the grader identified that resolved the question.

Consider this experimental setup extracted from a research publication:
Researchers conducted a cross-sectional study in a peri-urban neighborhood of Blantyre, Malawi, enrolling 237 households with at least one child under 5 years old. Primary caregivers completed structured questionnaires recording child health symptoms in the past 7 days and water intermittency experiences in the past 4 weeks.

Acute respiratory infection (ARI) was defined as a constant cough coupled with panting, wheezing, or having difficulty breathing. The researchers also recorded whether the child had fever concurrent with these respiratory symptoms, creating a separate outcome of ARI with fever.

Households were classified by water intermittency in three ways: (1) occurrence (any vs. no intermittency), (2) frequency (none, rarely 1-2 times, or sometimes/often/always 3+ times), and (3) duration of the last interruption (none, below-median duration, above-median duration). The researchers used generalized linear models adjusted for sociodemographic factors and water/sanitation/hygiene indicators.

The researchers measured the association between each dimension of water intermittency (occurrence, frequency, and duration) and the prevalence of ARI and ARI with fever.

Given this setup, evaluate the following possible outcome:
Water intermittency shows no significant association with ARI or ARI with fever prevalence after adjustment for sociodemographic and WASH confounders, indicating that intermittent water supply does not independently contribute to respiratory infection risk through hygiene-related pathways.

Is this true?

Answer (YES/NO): NO